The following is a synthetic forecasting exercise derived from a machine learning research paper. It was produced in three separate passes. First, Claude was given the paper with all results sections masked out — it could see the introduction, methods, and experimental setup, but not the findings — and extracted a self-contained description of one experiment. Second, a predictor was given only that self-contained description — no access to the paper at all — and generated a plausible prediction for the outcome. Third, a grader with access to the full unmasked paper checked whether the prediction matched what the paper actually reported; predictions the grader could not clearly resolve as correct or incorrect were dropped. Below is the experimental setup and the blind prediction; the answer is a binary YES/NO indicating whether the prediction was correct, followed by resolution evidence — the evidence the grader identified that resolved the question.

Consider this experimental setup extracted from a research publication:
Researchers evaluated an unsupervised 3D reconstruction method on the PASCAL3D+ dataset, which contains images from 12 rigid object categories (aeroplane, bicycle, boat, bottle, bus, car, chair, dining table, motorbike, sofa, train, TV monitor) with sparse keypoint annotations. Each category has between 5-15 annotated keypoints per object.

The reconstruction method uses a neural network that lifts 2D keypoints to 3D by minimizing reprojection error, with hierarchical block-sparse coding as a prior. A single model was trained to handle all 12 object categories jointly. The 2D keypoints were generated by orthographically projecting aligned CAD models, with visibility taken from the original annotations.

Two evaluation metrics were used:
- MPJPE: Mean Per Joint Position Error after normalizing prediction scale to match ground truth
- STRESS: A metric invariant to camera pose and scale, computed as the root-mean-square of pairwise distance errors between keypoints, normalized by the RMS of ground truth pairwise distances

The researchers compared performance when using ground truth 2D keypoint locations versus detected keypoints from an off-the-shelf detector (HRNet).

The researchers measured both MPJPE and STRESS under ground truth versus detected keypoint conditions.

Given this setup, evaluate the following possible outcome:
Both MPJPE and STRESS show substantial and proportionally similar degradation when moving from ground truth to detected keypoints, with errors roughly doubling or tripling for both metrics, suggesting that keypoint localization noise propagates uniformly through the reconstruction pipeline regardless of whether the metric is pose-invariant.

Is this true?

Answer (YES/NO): NO